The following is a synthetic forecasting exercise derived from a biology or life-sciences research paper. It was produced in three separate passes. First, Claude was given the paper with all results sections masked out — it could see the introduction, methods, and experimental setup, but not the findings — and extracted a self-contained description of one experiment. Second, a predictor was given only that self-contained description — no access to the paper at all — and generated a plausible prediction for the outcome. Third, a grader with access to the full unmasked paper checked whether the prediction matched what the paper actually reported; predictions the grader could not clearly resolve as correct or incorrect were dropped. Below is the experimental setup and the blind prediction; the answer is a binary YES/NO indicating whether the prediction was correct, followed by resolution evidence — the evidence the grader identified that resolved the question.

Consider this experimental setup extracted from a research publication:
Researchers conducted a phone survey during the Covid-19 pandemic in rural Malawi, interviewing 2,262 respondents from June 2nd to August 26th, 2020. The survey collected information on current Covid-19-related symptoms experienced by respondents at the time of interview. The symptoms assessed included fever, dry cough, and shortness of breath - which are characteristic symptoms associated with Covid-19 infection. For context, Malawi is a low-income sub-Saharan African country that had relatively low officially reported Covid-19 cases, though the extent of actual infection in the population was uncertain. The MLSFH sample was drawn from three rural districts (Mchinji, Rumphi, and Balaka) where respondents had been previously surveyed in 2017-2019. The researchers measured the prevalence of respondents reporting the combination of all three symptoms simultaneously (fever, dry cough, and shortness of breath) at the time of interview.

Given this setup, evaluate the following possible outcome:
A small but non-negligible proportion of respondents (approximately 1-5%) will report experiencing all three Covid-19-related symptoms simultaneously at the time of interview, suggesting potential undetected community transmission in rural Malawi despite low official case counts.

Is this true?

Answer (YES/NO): NO